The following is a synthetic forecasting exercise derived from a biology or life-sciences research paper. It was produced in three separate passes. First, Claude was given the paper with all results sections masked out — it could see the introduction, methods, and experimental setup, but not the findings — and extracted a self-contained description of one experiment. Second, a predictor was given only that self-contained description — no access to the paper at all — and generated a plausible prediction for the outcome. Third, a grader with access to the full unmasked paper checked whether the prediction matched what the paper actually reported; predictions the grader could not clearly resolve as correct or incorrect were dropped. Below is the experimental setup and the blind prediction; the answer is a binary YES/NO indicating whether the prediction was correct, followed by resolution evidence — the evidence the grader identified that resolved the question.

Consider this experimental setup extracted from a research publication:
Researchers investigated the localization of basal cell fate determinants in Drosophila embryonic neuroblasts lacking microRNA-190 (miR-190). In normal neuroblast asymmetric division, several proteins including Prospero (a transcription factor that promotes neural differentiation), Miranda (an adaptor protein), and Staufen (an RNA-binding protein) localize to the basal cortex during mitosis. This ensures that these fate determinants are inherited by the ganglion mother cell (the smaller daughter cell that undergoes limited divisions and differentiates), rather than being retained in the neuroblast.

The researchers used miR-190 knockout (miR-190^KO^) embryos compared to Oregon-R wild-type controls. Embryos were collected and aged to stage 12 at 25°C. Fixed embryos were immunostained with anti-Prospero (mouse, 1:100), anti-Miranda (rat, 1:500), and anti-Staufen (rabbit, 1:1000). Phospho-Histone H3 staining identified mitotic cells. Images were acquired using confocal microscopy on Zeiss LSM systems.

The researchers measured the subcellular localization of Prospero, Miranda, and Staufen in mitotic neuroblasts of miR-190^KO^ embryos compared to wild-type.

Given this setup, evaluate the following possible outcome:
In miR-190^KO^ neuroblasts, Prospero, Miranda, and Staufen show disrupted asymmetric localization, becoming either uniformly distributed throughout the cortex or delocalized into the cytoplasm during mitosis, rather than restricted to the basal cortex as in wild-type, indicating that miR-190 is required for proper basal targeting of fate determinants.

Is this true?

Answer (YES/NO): NO